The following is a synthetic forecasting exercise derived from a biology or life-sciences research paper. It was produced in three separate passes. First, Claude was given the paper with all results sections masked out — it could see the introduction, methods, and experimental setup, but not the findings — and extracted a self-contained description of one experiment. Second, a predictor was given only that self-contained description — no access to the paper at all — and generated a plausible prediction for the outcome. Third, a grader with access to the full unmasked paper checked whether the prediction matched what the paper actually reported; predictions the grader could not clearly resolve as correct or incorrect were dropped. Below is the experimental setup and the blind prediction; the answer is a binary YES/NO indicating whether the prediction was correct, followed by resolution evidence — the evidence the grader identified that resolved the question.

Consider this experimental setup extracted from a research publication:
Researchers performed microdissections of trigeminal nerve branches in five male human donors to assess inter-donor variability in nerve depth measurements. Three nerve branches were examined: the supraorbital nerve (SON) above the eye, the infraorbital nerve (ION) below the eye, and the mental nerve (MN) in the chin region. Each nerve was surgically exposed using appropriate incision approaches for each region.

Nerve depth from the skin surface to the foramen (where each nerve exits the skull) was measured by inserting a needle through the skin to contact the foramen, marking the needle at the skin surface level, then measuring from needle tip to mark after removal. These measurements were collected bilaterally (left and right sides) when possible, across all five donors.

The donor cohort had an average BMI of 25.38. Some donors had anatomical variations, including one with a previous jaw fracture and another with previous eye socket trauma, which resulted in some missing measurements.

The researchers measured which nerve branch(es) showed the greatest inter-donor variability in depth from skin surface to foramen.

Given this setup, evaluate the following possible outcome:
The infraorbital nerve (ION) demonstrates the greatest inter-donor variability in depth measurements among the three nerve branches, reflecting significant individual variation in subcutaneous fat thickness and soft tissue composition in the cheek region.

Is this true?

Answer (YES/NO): NO